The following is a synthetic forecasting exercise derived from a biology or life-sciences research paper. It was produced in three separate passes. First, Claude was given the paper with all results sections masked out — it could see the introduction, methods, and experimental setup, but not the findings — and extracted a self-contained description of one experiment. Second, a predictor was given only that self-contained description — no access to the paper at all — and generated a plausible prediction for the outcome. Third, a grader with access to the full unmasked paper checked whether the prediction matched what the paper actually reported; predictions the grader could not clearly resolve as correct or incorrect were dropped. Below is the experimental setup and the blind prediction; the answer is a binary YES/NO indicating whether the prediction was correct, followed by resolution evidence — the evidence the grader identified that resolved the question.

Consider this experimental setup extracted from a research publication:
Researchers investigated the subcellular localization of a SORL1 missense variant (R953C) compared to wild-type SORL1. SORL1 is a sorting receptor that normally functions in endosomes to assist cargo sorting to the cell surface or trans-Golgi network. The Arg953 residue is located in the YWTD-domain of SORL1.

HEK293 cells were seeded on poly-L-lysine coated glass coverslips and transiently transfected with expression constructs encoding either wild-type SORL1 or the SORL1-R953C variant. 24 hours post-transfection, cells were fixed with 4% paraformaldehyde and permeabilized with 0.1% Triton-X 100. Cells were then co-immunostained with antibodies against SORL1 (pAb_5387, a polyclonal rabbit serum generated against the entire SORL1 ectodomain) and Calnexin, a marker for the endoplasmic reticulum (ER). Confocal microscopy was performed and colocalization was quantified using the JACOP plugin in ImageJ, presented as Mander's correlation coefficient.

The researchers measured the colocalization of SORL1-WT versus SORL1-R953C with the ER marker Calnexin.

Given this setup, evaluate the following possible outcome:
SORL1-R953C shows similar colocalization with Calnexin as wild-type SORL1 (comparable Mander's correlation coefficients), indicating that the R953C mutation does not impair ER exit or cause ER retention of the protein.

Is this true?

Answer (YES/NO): NO